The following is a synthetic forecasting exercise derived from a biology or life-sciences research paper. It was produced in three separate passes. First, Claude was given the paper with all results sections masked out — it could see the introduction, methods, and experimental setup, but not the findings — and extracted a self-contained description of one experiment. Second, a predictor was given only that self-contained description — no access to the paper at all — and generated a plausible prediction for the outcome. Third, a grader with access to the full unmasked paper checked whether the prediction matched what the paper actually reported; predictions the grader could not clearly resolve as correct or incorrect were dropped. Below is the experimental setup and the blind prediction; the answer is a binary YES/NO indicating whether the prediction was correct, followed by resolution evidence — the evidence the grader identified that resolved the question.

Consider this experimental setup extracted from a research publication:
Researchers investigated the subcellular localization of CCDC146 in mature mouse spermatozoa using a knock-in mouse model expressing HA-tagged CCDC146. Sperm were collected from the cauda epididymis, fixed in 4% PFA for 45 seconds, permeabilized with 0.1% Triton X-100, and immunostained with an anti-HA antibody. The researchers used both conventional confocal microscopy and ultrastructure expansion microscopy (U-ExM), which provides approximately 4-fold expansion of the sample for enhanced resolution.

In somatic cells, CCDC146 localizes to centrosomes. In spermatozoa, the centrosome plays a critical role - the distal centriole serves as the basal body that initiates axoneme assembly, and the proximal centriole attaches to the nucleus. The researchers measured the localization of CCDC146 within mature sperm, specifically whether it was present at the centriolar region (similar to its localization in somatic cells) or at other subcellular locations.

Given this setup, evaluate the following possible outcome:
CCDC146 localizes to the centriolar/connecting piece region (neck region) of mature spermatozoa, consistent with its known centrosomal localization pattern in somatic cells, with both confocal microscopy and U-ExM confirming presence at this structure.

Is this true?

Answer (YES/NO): NO